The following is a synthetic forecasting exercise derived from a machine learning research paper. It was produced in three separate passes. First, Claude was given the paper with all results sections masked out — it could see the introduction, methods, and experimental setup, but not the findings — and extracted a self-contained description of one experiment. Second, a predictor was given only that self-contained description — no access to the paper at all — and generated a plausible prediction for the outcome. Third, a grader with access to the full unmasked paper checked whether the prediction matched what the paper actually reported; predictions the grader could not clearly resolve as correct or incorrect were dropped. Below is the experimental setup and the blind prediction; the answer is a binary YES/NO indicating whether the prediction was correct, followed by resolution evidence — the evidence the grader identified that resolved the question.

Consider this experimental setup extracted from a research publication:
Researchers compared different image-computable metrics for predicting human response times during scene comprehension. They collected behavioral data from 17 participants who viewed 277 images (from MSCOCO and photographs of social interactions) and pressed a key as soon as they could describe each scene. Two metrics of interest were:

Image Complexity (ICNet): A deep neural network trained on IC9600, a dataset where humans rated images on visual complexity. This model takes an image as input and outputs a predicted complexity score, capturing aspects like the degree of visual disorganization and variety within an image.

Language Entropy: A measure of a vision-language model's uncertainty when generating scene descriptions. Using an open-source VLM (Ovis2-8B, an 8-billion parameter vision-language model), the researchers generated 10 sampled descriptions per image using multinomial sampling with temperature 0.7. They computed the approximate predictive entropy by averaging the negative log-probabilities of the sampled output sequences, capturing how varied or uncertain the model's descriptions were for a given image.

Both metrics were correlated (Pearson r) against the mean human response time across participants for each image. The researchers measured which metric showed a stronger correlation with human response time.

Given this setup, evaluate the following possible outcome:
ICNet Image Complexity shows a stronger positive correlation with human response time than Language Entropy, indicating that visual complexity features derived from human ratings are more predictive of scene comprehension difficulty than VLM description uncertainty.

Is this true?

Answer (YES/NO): YES